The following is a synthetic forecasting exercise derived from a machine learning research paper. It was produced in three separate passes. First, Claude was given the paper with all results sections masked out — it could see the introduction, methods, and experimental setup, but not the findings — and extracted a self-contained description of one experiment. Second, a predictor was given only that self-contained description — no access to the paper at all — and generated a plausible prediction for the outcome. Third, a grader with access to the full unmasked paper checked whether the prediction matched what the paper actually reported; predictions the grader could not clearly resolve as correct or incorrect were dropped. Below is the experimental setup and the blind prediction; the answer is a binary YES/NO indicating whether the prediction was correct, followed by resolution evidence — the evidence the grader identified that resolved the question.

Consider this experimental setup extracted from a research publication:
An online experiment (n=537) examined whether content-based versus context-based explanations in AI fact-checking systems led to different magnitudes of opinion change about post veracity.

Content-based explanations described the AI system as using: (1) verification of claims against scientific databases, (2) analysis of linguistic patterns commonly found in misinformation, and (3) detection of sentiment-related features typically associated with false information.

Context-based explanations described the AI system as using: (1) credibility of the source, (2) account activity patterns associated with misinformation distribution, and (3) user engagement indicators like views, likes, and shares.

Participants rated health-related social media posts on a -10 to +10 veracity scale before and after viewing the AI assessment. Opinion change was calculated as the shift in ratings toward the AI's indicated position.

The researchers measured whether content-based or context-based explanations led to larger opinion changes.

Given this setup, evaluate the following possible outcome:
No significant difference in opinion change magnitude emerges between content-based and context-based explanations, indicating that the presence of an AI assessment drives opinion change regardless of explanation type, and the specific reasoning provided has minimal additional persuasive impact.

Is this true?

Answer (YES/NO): YES